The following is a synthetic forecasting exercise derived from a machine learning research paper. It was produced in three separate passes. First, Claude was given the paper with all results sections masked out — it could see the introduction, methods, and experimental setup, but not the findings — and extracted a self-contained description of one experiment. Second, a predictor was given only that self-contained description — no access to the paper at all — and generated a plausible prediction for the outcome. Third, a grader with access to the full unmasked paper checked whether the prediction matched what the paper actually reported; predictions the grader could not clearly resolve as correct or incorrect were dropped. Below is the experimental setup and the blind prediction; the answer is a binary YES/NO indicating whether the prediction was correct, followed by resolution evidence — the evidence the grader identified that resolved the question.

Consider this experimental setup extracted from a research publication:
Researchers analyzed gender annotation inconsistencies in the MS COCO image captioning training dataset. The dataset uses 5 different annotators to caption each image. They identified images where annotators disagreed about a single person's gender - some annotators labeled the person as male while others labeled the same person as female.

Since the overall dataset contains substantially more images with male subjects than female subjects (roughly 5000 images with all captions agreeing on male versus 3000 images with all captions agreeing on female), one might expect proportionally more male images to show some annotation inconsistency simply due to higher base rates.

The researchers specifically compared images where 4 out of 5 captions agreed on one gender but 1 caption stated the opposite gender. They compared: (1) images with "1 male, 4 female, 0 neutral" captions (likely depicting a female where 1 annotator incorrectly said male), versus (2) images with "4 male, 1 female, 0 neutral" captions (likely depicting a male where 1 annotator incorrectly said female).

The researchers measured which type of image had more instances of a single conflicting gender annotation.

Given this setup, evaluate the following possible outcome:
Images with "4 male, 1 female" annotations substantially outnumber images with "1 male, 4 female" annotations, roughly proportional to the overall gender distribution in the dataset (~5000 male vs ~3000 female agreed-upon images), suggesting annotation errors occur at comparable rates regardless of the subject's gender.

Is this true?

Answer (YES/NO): NO